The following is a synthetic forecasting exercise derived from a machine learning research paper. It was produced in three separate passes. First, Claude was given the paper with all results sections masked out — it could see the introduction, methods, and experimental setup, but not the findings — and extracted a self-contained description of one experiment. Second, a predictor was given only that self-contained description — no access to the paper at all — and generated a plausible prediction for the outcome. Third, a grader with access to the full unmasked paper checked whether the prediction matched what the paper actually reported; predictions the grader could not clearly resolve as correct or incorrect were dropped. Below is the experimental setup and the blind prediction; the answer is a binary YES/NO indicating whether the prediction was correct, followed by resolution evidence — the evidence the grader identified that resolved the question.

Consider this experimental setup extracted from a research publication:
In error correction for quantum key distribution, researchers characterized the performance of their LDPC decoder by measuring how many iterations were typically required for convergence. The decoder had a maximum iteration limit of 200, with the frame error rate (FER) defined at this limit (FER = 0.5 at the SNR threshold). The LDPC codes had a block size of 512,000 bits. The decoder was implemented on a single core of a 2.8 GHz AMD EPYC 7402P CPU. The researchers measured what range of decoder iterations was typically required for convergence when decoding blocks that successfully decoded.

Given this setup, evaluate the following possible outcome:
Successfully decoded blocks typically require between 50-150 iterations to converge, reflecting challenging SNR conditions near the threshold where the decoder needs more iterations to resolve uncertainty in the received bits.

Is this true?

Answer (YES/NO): NO